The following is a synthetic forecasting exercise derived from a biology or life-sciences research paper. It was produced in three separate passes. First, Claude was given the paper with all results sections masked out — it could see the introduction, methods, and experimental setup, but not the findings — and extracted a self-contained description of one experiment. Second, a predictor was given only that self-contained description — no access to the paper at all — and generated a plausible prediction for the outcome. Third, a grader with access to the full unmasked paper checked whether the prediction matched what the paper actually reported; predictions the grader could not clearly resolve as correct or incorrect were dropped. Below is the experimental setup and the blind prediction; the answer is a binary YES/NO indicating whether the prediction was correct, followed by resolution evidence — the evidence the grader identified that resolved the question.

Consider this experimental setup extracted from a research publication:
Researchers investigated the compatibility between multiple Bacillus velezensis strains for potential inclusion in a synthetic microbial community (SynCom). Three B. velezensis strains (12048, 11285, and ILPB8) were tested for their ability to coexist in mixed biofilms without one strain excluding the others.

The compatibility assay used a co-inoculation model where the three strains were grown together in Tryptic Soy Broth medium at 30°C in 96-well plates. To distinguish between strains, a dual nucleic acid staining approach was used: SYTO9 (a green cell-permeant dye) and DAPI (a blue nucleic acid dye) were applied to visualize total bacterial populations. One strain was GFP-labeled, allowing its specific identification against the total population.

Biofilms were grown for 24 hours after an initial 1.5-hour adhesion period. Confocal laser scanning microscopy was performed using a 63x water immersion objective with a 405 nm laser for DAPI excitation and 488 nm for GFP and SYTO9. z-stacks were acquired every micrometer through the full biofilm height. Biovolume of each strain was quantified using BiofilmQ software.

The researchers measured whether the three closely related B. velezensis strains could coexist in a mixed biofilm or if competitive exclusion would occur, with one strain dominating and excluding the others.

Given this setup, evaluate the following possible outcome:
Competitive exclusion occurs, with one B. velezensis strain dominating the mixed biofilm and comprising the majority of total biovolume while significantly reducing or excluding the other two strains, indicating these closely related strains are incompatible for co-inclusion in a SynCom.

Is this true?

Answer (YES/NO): NO